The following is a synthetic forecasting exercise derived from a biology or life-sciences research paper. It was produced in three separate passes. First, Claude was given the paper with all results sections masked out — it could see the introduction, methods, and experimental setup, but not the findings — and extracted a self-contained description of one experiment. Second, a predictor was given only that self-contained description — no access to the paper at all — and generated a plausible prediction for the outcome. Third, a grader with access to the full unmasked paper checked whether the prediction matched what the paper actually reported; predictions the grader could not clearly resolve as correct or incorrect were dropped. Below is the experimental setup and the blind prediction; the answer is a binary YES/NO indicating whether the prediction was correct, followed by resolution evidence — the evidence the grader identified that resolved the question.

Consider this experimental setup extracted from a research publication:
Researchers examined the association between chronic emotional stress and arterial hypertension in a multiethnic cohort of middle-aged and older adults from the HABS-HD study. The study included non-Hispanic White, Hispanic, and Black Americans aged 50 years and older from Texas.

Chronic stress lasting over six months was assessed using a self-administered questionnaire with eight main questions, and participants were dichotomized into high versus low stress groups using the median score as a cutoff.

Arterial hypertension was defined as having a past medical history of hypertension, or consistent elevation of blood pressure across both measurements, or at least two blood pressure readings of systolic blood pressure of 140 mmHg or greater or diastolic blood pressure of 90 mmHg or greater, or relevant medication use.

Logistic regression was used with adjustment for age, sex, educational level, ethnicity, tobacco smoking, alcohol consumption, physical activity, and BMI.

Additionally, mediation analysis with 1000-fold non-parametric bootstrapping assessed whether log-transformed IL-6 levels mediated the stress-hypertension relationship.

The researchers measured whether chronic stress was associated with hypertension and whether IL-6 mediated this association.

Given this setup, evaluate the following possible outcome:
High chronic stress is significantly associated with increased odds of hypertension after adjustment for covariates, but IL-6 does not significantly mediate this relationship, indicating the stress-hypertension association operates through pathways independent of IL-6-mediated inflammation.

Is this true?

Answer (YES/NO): NO